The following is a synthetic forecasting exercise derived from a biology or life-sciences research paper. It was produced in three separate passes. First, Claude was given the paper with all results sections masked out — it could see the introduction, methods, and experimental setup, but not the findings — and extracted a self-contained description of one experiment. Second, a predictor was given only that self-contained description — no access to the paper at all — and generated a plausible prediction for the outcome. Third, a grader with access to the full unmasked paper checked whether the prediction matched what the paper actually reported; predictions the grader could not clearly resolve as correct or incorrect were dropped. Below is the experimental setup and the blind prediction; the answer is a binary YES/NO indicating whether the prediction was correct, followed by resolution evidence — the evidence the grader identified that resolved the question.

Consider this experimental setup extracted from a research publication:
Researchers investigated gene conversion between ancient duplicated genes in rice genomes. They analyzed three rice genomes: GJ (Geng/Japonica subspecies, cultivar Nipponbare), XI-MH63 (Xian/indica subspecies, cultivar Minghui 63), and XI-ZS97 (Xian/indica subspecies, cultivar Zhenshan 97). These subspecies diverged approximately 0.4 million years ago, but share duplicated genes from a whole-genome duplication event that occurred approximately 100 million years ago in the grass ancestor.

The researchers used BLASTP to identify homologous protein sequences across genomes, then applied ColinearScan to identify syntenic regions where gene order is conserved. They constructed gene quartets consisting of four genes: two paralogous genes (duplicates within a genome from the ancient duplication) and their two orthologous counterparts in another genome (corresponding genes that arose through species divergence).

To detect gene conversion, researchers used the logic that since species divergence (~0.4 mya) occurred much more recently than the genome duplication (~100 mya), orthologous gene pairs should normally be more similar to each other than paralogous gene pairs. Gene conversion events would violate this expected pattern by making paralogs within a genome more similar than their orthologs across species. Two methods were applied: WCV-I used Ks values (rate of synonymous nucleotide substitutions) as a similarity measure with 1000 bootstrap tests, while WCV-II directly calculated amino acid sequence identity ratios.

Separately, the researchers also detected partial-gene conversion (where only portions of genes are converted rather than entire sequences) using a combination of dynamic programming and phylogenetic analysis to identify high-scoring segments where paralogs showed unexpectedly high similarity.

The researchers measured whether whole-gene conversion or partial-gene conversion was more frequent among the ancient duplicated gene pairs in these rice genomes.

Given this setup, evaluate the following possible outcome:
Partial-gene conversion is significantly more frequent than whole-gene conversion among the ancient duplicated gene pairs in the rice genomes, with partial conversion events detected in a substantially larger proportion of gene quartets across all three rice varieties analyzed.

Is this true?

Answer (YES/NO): YES